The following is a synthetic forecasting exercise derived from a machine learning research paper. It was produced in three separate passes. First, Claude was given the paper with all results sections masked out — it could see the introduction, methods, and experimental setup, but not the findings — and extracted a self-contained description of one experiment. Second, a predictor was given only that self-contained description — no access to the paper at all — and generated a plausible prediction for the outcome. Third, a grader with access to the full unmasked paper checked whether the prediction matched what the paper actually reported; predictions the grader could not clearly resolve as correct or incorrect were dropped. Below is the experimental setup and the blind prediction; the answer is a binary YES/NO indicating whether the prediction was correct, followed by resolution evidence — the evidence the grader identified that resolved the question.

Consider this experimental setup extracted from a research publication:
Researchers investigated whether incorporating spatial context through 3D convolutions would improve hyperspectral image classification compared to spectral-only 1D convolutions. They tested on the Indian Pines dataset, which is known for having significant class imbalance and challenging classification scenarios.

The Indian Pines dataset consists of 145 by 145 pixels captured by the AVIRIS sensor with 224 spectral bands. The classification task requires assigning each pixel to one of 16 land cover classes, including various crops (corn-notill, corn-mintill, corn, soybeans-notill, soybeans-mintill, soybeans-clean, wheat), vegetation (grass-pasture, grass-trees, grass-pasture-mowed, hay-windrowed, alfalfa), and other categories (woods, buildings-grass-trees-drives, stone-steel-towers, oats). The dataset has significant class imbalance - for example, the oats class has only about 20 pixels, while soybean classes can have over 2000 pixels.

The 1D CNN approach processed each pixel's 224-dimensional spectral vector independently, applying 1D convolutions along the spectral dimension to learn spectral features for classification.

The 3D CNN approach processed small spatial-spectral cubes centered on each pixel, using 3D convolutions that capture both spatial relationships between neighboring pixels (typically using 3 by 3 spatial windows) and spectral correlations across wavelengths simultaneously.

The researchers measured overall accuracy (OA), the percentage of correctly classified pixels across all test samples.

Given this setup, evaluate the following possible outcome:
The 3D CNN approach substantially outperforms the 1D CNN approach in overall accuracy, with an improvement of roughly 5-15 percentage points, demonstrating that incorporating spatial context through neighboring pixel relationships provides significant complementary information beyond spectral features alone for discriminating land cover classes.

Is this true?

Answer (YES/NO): NO